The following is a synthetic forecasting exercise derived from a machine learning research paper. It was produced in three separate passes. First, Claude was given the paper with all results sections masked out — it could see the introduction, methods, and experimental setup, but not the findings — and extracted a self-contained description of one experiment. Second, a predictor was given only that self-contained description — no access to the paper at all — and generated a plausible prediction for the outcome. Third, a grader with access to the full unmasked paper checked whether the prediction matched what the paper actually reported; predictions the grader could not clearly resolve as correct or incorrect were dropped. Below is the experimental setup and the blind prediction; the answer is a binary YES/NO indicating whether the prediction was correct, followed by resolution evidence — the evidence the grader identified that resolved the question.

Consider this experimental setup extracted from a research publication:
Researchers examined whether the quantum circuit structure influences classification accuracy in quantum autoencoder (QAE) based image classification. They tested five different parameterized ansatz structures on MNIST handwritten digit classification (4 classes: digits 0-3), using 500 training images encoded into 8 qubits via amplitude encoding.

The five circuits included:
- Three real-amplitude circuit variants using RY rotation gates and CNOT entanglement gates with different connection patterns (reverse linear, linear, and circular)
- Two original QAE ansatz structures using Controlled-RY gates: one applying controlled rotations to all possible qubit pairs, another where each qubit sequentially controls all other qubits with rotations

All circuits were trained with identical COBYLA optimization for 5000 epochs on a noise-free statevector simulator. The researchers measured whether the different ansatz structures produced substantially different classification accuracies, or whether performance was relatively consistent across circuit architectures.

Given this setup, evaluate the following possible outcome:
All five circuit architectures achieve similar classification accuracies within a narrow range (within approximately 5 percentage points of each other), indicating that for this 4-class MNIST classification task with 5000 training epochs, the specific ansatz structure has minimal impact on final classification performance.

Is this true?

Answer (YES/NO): NO